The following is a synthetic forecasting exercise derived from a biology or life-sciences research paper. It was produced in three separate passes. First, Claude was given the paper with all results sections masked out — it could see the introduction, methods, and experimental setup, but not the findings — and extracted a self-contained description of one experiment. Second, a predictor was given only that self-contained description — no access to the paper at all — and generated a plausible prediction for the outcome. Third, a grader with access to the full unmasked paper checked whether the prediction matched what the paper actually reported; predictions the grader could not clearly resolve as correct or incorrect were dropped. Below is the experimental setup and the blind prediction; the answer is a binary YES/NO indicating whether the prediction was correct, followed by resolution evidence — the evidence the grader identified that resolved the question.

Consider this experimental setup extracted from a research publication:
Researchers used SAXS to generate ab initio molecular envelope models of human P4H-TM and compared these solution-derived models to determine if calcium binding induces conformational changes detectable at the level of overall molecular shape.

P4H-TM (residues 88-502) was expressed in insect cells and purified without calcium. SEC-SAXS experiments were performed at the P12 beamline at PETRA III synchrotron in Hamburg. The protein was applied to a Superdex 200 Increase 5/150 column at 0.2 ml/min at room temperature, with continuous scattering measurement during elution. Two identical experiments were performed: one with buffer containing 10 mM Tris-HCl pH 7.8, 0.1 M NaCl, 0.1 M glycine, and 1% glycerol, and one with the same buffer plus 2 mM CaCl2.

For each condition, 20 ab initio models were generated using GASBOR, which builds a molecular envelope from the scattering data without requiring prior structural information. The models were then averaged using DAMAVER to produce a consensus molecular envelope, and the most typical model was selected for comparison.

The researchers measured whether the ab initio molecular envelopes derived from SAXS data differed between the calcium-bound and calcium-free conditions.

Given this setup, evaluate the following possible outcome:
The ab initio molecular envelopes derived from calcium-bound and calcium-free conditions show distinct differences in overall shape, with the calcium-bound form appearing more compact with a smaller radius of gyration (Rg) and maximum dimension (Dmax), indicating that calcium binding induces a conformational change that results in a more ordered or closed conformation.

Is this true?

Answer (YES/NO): NO